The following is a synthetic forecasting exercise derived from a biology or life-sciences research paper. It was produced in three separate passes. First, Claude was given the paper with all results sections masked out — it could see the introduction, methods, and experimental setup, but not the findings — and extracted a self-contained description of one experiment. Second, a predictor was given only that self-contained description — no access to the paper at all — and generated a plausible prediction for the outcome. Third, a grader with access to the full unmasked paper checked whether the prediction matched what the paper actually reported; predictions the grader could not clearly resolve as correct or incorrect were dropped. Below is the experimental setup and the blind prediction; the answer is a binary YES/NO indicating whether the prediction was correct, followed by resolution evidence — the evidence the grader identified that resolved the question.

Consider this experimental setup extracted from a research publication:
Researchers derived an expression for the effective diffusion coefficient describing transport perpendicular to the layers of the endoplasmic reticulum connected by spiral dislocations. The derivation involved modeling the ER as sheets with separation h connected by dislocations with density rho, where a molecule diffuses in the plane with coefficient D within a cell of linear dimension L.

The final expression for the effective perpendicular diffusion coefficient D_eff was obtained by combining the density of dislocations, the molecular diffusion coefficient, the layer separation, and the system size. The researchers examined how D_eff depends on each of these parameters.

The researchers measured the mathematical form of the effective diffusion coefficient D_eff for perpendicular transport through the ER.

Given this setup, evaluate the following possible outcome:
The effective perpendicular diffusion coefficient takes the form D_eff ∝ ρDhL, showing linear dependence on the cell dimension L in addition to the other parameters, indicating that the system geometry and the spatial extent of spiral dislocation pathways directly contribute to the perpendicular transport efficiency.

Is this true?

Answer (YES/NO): NO